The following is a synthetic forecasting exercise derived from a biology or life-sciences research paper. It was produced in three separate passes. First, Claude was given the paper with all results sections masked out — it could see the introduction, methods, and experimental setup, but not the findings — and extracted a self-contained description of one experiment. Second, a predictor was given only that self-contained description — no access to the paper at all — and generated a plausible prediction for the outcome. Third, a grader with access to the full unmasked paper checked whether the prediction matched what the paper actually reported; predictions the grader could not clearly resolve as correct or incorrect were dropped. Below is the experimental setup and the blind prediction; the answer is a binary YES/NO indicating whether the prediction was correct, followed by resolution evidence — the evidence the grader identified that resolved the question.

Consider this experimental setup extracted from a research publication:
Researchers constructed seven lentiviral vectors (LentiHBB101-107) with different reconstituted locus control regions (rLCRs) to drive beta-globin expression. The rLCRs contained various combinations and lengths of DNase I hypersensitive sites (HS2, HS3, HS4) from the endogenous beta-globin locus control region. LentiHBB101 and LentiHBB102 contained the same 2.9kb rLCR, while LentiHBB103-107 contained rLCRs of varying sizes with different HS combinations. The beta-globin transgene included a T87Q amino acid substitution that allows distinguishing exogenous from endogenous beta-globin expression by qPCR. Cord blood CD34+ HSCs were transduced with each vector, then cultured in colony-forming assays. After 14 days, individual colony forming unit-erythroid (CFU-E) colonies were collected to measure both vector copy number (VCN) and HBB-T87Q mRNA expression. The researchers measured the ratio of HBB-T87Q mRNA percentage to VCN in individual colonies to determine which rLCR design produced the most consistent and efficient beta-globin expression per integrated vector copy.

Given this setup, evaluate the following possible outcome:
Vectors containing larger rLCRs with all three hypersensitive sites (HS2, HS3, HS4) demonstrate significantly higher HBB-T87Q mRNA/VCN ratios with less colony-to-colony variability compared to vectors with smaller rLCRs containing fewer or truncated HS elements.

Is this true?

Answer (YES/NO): NO